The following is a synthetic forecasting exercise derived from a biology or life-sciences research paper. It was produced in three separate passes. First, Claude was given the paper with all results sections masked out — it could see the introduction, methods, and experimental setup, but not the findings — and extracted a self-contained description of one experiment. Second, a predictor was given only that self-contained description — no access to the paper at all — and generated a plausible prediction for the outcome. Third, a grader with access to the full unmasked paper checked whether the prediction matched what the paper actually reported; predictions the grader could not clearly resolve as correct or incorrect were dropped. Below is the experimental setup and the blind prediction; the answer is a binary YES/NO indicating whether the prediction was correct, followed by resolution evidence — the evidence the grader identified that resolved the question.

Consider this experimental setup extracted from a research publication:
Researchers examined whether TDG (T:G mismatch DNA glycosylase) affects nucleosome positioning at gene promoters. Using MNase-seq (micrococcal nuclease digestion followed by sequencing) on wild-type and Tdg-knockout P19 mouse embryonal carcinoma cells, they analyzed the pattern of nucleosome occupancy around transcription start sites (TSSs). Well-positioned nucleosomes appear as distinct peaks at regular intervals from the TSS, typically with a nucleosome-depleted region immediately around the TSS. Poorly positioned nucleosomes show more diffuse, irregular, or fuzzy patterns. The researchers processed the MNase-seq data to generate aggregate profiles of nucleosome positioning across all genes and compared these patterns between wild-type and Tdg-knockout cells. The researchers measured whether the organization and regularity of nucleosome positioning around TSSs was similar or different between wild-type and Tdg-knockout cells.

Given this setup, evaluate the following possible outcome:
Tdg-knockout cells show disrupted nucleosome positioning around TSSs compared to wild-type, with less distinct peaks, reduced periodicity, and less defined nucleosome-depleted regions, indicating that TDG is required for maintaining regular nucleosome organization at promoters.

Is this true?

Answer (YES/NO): NO